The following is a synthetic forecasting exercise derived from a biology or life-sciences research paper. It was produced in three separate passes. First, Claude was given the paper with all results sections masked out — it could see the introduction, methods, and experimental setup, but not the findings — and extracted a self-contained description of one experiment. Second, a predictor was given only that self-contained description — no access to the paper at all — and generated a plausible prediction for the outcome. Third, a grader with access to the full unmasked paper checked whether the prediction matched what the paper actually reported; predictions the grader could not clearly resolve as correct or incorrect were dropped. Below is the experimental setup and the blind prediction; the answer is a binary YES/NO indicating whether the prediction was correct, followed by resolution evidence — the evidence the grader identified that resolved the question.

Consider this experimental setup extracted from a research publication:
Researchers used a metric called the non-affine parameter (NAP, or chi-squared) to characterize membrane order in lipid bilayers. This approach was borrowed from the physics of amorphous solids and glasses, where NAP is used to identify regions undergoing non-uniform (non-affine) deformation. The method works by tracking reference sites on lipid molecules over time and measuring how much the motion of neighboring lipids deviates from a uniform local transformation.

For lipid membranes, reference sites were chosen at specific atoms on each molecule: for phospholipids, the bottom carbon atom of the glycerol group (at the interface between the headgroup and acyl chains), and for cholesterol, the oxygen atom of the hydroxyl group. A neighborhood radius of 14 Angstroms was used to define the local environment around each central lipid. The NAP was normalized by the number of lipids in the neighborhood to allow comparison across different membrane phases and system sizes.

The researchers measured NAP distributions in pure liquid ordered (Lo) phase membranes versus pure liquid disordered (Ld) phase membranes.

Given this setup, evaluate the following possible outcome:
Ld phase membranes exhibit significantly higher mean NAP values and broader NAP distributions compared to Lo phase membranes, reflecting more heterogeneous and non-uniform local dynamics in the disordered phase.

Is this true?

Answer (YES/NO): YES